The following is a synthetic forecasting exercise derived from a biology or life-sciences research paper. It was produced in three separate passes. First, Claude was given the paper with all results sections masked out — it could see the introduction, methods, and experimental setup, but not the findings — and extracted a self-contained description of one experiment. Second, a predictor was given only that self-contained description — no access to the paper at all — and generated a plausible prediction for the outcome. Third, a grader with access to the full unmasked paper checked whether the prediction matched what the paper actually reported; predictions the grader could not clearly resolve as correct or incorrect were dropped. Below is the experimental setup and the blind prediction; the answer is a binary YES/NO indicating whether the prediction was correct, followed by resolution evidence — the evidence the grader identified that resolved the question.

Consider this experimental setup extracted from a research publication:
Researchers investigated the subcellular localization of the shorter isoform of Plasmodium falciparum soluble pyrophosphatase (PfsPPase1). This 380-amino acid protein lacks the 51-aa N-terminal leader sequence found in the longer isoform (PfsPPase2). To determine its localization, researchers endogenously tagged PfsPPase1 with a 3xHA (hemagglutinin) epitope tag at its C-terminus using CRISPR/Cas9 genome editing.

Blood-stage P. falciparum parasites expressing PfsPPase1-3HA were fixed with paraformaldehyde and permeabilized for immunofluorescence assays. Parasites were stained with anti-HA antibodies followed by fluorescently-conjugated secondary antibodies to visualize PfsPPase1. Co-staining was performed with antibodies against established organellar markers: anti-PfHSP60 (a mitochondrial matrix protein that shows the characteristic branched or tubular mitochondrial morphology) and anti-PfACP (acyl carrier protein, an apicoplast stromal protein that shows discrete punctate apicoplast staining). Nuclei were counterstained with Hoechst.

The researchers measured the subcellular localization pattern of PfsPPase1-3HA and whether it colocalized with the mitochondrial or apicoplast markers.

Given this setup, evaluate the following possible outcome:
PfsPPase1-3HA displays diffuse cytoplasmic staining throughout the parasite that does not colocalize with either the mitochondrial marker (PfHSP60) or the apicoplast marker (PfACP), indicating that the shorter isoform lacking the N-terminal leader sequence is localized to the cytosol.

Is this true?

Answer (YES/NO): YES